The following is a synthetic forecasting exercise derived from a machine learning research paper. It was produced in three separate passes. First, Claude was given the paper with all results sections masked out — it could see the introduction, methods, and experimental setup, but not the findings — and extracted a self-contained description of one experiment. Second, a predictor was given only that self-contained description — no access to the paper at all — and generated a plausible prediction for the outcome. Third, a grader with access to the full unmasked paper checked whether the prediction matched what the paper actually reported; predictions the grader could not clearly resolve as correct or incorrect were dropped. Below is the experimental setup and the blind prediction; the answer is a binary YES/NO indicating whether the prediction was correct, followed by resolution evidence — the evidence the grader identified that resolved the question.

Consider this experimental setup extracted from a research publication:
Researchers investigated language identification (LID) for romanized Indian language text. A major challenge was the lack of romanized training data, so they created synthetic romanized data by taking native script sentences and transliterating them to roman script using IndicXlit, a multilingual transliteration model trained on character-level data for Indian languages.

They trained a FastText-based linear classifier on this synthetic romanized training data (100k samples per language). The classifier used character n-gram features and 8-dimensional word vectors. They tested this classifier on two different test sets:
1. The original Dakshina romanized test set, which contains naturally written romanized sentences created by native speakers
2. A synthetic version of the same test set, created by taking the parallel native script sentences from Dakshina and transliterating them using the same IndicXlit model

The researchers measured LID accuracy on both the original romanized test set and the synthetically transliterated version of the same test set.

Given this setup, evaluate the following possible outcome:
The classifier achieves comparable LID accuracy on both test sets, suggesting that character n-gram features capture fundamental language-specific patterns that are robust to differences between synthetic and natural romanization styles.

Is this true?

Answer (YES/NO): NO